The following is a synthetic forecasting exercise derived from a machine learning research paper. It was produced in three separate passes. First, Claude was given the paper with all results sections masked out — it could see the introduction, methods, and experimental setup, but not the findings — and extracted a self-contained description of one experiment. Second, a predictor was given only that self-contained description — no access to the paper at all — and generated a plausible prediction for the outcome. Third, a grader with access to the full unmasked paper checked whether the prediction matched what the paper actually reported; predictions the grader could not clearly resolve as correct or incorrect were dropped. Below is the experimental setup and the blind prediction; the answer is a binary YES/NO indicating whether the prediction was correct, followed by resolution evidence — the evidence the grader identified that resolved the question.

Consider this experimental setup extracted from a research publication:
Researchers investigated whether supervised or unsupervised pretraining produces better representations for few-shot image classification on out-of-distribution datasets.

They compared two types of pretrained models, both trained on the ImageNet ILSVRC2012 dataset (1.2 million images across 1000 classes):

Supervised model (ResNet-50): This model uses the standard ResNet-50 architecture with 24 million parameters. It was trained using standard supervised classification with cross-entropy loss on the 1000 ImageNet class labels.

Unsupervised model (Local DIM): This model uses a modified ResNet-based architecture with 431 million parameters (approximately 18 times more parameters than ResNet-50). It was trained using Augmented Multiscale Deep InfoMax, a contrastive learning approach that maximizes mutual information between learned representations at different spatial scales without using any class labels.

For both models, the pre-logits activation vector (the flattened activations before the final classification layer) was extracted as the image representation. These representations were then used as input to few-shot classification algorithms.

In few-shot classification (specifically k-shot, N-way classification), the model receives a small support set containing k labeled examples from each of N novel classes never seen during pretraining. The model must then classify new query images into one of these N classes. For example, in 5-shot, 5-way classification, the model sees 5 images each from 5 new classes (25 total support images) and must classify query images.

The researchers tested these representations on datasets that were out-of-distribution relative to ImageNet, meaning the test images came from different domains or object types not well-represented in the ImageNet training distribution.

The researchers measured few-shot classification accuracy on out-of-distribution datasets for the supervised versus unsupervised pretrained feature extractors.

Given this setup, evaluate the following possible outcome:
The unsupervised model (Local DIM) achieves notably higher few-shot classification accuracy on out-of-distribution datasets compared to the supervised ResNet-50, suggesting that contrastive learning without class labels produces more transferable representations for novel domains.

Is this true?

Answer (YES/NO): NO